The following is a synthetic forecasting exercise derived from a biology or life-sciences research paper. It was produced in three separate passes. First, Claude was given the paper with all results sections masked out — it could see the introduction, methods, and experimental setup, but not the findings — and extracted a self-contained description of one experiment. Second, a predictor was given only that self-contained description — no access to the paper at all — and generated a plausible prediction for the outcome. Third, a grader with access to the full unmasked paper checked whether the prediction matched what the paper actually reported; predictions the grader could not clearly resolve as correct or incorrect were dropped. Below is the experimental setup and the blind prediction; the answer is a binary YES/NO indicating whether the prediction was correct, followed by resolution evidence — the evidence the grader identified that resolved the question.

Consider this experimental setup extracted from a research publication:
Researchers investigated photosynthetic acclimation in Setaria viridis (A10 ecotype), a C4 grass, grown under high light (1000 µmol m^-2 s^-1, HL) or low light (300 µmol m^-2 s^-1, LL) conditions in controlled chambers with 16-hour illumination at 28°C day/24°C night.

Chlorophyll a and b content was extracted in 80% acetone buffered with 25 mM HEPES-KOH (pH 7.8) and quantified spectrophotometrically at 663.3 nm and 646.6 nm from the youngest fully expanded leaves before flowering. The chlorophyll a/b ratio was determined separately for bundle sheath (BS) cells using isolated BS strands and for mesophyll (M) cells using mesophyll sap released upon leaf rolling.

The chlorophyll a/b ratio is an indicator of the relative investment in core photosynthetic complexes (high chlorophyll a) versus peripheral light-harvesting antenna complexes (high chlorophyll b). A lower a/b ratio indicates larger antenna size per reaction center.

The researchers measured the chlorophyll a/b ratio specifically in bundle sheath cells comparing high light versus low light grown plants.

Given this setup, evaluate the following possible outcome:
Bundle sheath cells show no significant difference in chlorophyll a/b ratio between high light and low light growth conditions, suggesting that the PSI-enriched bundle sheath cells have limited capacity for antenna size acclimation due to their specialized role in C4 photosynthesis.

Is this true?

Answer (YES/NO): NO